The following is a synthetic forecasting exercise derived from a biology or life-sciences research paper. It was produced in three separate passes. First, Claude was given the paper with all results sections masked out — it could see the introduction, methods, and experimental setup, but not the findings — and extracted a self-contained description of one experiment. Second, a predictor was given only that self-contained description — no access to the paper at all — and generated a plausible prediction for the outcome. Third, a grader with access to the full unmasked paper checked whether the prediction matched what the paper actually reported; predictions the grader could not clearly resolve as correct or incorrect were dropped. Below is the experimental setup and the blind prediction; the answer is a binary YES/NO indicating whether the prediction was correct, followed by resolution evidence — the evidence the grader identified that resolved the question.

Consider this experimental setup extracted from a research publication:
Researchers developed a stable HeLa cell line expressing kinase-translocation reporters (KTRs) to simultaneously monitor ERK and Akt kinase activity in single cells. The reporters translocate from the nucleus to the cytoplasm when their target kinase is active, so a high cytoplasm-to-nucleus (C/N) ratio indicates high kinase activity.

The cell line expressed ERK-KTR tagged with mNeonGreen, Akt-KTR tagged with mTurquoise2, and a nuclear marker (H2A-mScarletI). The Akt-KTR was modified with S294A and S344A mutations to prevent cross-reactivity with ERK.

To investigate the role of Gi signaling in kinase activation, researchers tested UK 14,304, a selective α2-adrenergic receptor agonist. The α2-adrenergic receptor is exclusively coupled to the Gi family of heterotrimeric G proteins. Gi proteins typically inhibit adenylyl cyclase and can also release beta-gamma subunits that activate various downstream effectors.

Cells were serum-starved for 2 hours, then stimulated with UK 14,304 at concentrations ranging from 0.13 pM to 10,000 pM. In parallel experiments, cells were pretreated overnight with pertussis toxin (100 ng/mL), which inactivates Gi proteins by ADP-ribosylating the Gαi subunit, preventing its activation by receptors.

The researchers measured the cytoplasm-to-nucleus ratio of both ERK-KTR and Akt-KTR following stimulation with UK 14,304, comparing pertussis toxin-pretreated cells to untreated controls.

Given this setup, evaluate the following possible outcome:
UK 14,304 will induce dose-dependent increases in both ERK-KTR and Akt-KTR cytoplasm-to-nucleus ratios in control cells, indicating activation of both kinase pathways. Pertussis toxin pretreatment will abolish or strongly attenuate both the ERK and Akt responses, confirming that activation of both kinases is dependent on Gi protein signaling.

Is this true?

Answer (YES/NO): YES